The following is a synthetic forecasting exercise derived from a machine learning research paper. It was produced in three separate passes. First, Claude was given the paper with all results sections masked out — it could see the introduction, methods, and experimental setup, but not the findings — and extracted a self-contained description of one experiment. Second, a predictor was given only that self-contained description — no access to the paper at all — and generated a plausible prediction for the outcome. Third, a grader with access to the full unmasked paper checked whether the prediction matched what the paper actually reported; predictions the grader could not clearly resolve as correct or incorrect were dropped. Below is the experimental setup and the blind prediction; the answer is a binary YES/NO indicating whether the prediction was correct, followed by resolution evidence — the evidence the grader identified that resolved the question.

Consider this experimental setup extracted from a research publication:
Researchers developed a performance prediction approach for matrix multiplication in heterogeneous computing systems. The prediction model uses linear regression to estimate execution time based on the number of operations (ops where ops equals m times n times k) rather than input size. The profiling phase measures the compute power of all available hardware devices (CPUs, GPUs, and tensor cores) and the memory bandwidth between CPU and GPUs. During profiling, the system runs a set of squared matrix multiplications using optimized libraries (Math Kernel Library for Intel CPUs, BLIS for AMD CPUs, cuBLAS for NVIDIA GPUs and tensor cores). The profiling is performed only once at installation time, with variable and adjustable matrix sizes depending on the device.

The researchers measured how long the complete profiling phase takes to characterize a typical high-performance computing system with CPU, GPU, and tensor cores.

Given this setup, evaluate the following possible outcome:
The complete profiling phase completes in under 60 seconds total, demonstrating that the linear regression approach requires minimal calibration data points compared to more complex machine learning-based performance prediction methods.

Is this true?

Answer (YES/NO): NO